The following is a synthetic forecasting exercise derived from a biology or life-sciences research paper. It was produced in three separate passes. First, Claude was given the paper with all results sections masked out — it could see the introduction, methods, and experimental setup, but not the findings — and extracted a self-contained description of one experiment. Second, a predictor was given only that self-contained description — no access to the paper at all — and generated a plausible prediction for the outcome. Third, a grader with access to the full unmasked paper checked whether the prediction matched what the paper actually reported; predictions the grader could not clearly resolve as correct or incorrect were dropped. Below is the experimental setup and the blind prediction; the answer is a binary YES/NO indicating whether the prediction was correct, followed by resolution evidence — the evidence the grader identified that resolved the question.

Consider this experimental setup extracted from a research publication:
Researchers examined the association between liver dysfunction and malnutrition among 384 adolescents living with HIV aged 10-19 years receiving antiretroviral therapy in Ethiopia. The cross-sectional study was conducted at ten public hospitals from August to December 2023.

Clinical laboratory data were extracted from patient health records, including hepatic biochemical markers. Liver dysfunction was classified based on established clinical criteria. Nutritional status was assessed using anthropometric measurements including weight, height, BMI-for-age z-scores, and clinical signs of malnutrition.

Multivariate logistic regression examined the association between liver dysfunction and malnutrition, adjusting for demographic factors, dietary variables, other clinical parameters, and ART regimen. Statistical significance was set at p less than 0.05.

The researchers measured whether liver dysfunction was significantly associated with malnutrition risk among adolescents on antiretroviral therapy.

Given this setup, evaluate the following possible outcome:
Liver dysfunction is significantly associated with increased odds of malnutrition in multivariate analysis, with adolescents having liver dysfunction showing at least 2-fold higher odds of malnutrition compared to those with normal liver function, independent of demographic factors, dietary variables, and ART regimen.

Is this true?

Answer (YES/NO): NO